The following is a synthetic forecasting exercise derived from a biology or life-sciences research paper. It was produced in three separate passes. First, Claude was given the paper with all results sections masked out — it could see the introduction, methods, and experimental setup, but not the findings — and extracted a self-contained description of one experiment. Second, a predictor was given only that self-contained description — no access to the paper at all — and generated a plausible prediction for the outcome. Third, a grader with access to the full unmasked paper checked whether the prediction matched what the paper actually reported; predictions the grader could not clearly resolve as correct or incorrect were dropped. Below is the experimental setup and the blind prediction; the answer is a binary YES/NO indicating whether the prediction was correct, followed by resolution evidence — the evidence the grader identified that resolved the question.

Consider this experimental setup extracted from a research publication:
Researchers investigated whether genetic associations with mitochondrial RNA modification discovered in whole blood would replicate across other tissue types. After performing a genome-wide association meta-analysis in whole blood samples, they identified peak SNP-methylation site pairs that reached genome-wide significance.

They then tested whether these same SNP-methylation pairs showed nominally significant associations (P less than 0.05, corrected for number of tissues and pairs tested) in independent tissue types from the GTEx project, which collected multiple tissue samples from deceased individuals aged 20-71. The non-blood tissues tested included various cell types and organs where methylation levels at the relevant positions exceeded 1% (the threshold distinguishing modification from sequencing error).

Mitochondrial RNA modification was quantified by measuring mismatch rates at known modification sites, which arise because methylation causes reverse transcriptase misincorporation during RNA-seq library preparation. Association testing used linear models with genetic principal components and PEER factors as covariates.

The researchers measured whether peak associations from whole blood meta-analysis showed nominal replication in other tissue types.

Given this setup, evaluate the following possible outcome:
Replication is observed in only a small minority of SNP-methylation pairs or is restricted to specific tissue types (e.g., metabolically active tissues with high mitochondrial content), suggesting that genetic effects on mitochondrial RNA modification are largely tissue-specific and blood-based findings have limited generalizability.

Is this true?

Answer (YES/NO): NO